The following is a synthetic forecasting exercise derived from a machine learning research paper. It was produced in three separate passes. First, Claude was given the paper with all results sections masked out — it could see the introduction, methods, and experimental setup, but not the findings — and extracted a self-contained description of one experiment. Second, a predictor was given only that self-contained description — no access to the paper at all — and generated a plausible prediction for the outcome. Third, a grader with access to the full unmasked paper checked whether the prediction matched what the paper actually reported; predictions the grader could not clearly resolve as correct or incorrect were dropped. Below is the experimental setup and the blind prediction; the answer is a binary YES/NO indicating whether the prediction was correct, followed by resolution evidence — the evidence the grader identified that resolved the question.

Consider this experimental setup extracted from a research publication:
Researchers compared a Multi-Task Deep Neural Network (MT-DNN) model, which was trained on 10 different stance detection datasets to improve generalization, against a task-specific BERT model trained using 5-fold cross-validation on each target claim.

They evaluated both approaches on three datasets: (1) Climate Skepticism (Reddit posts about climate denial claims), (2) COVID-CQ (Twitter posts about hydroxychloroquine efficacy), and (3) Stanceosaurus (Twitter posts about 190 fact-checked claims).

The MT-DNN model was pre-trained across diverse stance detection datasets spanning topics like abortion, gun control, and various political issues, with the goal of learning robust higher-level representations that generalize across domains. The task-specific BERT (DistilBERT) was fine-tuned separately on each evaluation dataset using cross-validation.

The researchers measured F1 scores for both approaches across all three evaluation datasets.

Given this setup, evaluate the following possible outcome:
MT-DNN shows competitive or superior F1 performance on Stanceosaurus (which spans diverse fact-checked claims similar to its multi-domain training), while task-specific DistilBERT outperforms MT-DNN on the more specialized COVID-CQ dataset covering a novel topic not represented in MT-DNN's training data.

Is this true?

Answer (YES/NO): NO